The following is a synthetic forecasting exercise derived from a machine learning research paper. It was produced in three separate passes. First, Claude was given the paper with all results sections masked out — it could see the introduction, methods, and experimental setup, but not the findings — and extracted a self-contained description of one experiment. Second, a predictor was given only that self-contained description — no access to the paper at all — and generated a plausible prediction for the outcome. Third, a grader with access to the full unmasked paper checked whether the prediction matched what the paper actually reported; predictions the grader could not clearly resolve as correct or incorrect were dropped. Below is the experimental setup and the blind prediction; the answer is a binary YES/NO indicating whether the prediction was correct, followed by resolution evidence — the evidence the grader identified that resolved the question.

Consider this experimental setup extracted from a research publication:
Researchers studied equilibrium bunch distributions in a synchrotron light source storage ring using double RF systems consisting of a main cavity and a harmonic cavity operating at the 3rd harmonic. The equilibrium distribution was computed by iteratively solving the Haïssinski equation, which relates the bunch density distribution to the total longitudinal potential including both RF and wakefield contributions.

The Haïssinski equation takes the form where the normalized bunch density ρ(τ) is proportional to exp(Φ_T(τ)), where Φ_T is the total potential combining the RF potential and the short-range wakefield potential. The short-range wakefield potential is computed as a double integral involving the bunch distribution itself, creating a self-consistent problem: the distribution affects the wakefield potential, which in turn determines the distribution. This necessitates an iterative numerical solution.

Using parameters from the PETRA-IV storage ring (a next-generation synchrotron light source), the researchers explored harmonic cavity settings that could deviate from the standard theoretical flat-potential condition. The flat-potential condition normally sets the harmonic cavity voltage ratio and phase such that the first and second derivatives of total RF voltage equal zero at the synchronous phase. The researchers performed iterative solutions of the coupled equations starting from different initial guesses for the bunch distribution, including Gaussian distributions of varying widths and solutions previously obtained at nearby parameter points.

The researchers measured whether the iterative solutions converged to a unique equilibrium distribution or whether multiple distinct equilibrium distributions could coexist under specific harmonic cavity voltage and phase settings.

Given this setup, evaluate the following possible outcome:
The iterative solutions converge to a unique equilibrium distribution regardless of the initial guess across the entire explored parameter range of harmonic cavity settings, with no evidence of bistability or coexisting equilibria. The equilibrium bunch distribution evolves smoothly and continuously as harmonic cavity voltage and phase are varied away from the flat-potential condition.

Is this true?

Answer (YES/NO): NO